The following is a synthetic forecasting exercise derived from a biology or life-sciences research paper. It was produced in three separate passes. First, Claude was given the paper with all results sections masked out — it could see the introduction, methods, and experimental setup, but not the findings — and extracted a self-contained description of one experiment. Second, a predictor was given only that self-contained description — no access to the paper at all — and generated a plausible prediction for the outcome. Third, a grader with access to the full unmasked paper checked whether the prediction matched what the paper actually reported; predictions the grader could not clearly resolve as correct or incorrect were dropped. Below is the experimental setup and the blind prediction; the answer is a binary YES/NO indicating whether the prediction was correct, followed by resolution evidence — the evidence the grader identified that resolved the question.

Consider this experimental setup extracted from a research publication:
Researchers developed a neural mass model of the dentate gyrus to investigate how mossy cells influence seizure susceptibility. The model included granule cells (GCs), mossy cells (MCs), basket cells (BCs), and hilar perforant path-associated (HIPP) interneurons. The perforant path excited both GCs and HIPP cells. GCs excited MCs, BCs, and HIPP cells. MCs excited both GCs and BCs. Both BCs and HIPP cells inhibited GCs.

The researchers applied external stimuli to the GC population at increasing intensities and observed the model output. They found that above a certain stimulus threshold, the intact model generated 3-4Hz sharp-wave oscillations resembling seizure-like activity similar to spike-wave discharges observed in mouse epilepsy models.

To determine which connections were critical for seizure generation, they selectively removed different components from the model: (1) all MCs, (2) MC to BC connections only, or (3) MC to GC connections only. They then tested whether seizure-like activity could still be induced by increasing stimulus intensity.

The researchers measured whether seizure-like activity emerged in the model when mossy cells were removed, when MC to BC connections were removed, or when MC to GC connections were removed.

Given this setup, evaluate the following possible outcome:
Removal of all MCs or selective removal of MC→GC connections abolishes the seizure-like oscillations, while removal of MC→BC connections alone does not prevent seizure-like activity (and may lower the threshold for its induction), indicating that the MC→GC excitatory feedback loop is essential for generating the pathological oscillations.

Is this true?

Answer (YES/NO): YES